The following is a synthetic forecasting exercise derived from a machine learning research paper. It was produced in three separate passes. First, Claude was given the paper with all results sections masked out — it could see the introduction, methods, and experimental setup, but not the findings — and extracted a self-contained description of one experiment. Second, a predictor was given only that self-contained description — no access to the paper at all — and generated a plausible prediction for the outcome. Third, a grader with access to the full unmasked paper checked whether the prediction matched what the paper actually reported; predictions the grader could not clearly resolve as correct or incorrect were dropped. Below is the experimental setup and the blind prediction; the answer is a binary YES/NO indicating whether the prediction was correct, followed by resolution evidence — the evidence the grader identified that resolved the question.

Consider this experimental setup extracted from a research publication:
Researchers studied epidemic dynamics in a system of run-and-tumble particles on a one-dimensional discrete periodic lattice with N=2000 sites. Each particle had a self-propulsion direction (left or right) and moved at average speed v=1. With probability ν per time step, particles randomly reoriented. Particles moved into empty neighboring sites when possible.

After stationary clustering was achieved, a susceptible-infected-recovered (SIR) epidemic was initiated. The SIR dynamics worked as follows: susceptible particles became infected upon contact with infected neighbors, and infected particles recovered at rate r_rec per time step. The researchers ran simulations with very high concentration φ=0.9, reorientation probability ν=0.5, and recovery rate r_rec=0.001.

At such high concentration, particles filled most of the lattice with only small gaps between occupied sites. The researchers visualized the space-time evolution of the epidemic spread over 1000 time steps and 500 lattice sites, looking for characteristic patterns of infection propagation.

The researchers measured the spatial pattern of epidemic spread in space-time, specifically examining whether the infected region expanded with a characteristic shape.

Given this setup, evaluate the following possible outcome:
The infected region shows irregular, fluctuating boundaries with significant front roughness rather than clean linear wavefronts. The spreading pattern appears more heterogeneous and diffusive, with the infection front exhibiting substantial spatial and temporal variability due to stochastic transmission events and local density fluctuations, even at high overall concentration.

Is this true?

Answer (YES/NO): NO